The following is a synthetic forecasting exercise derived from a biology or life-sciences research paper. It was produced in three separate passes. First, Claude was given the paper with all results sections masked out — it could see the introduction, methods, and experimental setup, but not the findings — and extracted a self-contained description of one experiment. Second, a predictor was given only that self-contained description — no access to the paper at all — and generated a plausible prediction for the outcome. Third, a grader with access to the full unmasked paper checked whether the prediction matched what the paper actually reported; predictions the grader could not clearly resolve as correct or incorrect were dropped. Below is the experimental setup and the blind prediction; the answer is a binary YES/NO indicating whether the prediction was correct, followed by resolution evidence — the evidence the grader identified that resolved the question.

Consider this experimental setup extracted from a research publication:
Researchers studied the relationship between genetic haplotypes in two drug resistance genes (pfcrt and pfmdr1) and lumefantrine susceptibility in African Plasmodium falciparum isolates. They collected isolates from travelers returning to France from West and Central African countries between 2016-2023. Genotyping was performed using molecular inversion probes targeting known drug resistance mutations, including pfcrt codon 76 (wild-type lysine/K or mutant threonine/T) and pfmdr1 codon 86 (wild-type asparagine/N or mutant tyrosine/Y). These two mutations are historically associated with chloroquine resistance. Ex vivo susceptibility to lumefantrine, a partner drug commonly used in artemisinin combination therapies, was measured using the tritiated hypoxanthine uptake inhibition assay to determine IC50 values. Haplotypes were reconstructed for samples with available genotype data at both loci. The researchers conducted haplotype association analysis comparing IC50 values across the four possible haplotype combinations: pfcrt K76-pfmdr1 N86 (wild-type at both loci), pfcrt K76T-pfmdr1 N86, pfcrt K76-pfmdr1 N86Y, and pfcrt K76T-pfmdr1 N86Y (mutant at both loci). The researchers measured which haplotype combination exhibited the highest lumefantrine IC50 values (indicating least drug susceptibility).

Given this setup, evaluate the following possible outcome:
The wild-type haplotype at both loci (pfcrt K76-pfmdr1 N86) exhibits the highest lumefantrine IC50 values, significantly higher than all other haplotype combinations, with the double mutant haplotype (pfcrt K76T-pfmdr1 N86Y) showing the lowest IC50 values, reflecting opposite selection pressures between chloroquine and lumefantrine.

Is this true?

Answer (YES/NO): YES